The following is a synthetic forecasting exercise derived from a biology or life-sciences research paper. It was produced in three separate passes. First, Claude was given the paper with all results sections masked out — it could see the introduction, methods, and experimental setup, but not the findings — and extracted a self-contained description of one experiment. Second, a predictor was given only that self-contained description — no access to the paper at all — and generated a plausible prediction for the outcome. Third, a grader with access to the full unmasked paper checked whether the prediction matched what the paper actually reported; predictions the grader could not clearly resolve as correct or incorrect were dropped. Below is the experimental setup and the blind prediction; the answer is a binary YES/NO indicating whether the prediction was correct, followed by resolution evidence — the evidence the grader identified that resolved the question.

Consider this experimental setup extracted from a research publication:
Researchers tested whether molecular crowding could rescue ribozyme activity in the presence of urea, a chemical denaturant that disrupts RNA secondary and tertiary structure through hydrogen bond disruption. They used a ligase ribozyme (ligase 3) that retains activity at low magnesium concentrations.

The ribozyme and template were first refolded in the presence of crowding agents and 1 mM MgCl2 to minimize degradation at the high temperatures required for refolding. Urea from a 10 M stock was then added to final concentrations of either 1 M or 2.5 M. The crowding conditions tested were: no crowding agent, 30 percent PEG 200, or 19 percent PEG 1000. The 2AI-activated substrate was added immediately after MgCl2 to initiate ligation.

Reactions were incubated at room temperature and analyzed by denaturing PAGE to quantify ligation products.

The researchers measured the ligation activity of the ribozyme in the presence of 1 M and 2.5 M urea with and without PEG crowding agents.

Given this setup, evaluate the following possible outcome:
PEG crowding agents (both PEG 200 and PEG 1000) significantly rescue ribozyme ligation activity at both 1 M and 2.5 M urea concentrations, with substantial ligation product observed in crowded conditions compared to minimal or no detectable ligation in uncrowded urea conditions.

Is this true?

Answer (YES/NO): YES